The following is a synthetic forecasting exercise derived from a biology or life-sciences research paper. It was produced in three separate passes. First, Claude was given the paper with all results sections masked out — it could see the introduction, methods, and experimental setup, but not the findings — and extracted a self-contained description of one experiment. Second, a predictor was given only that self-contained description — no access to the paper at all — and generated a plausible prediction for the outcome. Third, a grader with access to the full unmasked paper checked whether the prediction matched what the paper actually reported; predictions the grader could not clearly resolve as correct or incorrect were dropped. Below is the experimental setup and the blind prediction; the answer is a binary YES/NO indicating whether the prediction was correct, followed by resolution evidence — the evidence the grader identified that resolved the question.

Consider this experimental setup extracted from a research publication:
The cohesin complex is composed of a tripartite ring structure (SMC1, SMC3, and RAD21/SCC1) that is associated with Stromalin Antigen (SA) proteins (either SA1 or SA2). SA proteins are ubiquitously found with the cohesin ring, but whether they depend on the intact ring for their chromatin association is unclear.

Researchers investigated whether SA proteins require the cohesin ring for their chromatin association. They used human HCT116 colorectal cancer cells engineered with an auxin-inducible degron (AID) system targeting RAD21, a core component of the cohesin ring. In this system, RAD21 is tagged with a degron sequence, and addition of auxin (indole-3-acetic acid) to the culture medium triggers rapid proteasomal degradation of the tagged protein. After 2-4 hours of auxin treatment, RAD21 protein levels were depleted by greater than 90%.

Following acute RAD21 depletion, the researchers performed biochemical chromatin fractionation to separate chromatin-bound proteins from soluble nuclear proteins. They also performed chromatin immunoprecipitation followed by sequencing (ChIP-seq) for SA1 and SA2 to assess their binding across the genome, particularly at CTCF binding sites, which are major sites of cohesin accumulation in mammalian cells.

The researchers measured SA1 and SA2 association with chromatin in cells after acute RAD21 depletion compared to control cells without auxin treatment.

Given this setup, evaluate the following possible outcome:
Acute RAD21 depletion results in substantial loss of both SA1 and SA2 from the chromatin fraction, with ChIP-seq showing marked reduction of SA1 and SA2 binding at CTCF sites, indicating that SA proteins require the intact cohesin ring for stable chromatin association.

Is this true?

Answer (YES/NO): NO